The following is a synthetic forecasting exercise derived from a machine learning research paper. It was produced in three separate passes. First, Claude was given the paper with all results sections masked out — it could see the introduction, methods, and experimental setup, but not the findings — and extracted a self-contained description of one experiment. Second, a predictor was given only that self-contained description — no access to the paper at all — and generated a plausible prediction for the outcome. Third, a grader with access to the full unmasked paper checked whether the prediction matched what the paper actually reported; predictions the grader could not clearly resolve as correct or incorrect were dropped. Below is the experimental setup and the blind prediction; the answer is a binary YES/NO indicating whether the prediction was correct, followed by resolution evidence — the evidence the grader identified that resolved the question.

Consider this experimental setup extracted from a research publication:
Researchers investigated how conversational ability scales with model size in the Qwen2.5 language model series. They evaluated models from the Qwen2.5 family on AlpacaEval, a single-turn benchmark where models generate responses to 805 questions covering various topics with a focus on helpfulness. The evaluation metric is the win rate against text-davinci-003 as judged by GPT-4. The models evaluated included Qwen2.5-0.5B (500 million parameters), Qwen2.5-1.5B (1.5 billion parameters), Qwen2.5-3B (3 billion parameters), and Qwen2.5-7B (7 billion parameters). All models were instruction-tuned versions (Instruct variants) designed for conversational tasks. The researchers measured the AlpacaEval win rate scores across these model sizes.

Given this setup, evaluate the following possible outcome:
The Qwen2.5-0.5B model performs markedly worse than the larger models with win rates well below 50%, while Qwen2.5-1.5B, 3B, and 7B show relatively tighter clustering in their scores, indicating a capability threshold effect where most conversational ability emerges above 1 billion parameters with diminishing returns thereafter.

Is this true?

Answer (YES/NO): NO